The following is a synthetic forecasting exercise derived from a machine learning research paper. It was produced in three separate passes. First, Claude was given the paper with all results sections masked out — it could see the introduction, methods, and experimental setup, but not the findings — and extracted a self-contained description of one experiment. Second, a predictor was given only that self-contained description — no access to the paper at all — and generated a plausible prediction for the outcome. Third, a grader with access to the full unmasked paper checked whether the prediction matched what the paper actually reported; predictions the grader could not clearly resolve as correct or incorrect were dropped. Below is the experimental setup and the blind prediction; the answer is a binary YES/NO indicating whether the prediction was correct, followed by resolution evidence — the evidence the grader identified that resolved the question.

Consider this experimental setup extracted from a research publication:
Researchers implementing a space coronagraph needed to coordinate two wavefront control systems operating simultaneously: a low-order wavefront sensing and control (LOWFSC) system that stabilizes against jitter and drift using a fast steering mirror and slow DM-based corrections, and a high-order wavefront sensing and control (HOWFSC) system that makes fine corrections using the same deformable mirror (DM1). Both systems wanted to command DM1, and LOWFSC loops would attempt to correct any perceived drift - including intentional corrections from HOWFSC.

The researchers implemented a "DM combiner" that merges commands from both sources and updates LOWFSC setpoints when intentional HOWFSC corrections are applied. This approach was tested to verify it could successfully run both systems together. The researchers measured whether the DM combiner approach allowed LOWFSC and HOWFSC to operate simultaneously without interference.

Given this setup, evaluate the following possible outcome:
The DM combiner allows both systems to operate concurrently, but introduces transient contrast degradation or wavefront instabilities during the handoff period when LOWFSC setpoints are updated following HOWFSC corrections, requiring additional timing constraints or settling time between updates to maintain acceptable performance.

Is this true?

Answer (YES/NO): NO